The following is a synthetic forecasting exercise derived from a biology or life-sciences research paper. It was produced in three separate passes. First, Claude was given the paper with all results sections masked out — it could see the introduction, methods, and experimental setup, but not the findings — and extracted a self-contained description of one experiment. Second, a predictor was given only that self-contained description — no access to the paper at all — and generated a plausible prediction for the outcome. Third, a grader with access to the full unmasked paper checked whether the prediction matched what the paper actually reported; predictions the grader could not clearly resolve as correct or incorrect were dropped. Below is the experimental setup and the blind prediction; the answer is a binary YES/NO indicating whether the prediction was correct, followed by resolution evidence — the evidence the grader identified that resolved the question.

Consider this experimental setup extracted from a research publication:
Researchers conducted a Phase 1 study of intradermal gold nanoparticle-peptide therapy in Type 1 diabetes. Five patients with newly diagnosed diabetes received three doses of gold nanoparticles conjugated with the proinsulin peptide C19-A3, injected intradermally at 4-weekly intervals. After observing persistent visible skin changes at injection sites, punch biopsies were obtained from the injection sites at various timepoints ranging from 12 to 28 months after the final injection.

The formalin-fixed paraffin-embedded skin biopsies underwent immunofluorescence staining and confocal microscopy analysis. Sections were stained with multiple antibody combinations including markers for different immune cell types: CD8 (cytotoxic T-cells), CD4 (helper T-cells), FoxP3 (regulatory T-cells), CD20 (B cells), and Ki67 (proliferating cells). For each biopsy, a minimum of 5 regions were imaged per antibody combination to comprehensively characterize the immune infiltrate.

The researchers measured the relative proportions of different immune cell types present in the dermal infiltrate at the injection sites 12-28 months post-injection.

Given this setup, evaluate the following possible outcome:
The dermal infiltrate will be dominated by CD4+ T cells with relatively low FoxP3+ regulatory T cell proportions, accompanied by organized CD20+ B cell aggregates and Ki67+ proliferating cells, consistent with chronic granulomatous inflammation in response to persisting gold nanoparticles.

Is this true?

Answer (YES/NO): NO